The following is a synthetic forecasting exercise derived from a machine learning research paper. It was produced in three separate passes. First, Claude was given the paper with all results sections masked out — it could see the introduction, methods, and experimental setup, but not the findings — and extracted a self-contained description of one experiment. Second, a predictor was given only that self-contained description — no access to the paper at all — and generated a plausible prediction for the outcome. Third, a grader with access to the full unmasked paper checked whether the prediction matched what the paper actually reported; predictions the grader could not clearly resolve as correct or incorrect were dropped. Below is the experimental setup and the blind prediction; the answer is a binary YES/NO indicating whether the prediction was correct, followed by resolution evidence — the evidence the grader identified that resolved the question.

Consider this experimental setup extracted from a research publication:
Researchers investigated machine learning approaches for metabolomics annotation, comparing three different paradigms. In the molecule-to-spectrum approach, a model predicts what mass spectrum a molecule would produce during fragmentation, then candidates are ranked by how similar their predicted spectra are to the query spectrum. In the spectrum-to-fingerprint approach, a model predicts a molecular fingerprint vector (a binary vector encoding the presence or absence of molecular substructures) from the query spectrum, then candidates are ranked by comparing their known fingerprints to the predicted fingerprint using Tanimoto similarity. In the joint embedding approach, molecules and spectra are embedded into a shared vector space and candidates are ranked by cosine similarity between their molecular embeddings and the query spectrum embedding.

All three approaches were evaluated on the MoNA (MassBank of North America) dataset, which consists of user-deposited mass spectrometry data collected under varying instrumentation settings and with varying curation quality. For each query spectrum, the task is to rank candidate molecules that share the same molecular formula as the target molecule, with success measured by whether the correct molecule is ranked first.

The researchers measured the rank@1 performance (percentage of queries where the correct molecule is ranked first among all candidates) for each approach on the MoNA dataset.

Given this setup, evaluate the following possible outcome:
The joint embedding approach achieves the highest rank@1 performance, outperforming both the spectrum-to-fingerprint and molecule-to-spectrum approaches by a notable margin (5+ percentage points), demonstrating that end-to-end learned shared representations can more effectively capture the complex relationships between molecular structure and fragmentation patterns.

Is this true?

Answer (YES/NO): NO